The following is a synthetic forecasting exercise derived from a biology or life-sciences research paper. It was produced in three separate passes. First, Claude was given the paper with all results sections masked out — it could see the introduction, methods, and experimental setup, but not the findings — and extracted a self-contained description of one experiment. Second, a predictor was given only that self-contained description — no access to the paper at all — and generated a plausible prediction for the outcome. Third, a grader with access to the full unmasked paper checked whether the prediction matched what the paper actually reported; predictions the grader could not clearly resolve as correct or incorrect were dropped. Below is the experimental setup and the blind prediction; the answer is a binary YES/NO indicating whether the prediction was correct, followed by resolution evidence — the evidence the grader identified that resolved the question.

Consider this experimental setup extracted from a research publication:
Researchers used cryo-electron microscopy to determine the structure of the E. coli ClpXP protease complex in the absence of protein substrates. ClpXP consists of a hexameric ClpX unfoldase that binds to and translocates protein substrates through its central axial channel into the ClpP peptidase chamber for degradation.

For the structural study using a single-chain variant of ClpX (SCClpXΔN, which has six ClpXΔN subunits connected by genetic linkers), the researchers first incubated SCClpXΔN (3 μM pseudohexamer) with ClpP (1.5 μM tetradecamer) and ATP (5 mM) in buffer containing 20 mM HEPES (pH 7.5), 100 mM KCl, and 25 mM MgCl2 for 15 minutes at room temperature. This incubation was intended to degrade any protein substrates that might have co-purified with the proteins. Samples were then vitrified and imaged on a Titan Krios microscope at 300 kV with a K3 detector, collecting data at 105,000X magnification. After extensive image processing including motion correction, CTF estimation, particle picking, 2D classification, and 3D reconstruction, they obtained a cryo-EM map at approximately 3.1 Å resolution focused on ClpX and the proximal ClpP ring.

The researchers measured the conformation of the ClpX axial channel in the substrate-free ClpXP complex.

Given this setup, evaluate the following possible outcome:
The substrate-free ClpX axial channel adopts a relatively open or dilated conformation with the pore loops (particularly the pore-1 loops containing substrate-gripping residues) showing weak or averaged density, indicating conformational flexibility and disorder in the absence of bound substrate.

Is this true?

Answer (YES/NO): NO